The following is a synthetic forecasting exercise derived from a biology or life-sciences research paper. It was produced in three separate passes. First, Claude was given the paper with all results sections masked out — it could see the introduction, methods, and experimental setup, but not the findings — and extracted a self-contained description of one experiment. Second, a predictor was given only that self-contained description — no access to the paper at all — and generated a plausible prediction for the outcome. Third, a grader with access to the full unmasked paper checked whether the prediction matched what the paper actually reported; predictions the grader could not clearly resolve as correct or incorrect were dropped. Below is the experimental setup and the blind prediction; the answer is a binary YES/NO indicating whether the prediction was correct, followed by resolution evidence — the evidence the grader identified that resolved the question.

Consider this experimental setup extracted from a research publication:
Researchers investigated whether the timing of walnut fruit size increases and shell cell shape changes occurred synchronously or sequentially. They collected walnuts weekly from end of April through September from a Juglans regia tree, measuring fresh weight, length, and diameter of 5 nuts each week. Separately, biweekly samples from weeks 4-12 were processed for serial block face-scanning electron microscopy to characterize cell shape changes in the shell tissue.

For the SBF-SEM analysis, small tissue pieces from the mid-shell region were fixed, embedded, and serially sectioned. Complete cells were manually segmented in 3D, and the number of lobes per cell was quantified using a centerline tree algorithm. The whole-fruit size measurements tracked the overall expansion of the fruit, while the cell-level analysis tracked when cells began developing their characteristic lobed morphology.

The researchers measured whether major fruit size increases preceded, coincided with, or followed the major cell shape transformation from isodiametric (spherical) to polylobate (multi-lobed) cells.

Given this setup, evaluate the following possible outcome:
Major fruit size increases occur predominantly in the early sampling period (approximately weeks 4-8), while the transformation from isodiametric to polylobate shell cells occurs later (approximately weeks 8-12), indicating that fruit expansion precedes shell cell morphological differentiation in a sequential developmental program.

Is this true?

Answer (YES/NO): NO